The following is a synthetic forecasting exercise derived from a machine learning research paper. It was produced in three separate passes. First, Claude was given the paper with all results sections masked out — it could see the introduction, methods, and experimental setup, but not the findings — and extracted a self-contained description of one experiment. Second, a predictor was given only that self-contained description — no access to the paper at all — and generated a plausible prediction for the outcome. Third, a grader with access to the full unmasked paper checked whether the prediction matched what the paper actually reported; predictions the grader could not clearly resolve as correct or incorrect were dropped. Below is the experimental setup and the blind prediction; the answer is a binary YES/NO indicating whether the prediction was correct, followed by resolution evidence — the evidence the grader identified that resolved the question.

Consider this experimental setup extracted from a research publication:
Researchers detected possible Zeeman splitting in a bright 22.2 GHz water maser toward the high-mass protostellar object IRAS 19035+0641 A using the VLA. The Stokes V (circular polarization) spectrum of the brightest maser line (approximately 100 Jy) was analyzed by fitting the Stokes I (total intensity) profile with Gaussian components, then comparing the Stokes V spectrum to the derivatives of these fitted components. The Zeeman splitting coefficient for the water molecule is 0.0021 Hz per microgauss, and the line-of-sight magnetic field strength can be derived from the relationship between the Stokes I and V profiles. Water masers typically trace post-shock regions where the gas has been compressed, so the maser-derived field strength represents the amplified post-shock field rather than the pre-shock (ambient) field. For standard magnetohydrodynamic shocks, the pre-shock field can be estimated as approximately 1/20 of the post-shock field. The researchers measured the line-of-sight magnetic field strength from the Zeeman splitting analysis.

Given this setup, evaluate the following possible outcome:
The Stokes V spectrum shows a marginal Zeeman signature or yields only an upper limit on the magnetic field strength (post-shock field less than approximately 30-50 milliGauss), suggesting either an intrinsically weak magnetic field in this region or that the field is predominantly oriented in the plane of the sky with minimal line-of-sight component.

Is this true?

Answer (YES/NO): NO